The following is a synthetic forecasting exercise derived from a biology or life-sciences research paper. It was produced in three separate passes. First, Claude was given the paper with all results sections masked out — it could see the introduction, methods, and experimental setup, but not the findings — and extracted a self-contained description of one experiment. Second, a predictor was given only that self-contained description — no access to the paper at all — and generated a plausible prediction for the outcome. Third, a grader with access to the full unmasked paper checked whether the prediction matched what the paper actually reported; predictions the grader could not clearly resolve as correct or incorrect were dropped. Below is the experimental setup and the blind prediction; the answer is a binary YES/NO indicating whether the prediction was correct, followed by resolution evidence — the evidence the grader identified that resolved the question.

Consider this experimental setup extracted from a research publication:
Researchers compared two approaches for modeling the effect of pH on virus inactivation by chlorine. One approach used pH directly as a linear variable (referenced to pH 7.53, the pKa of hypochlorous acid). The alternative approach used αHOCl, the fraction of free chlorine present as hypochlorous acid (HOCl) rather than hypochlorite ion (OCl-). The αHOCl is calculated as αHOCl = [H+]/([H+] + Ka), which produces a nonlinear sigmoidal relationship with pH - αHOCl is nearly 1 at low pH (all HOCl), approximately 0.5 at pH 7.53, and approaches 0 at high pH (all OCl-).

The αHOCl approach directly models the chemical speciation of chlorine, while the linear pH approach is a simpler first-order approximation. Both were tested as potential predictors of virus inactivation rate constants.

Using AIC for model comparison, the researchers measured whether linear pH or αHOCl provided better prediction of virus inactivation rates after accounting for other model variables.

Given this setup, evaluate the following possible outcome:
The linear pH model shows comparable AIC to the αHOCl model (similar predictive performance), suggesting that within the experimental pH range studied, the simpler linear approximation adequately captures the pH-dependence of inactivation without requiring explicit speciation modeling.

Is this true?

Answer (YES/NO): NO